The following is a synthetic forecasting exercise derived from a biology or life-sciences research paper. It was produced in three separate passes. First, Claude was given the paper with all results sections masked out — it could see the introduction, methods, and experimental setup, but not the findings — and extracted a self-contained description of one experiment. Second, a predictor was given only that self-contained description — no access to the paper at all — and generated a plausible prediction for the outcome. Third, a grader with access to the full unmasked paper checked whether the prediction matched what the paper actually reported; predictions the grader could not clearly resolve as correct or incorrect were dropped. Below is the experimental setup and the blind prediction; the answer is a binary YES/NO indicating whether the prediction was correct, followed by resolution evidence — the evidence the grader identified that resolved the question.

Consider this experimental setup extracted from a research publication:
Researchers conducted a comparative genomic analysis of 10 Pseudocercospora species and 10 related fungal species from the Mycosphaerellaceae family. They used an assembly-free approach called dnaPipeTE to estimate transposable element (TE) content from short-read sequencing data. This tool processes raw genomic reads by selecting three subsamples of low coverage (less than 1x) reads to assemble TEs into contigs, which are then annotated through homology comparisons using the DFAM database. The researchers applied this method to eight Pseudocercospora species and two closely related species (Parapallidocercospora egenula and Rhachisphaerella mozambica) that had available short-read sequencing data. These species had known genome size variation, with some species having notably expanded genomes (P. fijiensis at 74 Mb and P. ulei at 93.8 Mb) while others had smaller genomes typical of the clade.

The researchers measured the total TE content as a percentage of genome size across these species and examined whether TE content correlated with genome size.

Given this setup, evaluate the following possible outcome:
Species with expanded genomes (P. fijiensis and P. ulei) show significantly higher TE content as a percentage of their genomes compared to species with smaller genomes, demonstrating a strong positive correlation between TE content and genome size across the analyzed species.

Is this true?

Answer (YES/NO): YES